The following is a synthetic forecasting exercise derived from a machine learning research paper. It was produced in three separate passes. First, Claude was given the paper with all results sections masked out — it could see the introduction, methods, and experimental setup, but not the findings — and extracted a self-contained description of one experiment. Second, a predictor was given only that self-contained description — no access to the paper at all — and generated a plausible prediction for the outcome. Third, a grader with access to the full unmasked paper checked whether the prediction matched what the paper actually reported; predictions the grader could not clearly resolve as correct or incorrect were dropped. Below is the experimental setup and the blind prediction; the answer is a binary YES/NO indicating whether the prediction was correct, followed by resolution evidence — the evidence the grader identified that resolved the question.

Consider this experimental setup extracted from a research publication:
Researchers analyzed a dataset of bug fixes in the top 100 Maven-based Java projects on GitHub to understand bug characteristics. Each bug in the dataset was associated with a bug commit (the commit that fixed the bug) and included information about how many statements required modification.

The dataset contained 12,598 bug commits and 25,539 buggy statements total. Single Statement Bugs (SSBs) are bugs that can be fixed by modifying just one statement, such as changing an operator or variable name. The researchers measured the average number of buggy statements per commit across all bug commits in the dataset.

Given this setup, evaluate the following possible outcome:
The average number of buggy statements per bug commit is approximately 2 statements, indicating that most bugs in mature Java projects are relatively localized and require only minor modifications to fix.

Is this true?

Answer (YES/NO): YES